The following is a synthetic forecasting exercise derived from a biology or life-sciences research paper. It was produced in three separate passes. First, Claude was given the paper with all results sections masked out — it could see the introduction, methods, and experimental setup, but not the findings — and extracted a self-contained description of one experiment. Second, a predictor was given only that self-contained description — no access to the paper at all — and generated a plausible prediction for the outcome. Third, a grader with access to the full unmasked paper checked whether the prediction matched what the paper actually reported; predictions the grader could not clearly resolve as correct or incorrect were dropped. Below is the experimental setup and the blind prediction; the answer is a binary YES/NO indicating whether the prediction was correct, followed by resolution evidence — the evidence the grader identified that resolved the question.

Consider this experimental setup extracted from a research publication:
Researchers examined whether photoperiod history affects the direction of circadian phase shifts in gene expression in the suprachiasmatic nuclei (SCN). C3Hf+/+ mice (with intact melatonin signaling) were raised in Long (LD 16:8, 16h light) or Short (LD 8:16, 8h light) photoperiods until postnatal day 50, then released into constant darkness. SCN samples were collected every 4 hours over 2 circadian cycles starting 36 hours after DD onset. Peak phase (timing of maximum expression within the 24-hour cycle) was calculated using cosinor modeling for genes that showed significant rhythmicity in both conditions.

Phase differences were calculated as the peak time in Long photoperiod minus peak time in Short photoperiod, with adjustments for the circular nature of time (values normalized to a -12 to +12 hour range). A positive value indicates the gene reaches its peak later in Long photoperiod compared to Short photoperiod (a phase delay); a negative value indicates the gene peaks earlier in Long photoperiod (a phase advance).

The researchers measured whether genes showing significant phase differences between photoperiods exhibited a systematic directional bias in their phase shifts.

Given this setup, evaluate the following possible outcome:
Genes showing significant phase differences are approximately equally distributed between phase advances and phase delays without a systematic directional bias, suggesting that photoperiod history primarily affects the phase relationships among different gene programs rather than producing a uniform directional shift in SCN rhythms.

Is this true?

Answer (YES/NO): NO